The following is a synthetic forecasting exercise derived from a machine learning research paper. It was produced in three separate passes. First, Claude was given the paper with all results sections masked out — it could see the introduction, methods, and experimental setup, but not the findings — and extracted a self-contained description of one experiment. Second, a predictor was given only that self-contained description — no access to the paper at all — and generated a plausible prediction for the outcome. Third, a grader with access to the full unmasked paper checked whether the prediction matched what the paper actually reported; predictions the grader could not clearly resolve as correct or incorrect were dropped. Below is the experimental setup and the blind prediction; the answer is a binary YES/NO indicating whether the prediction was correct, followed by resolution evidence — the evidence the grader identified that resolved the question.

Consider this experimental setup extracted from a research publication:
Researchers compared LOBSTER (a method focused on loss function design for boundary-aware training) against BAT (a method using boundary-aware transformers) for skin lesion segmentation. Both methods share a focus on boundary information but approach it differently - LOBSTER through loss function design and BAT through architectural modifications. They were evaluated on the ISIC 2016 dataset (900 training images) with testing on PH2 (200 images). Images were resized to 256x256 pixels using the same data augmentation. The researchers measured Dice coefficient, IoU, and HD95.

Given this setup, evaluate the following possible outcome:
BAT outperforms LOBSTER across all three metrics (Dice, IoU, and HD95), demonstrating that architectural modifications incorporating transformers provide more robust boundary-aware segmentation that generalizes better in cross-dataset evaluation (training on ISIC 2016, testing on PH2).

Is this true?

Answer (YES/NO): YES